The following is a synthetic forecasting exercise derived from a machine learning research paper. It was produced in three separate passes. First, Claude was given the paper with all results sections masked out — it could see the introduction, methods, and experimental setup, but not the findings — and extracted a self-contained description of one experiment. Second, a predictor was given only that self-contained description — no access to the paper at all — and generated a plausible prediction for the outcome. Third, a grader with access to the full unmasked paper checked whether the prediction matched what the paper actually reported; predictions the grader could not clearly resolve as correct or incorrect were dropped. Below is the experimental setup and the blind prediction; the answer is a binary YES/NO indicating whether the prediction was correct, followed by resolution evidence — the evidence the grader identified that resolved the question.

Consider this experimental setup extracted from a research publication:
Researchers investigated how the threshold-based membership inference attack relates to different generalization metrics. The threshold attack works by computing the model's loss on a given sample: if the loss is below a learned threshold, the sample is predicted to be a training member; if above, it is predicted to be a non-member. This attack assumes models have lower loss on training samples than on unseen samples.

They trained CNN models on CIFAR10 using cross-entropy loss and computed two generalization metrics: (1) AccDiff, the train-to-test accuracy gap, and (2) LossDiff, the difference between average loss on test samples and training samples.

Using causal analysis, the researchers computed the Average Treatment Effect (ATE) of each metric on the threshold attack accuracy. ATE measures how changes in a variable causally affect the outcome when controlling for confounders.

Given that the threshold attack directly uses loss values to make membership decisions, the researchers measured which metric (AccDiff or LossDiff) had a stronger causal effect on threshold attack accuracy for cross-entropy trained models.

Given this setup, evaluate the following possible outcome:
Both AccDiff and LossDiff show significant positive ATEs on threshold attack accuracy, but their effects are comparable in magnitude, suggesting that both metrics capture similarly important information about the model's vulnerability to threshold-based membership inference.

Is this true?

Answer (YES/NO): NO